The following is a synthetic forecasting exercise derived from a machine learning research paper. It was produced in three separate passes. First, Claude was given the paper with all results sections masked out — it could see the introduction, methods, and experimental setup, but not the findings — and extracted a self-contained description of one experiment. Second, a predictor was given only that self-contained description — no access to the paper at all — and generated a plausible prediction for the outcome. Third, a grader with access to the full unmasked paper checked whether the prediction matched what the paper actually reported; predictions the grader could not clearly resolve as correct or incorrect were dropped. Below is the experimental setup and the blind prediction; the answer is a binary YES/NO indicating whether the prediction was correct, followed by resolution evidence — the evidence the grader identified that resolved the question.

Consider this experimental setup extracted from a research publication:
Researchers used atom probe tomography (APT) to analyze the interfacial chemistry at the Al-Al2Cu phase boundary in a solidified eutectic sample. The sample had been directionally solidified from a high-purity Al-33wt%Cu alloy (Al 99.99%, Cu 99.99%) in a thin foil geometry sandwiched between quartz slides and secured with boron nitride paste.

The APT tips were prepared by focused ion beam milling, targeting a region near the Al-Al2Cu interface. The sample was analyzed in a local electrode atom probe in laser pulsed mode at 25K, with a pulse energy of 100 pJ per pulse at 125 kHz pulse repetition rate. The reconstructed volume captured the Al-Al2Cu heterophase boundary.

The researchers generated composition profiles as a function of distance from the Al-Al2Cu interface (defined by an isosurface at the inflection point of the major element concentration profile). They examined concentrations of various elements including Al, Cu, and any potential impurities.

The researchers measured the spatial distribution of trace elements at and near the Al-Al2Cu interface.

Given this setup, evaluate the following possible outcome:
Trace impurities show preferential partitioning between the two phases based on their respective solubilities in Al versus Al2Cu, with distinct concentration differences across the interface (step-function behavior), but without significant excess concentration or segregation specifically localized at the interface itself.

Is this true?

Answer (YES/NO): NO